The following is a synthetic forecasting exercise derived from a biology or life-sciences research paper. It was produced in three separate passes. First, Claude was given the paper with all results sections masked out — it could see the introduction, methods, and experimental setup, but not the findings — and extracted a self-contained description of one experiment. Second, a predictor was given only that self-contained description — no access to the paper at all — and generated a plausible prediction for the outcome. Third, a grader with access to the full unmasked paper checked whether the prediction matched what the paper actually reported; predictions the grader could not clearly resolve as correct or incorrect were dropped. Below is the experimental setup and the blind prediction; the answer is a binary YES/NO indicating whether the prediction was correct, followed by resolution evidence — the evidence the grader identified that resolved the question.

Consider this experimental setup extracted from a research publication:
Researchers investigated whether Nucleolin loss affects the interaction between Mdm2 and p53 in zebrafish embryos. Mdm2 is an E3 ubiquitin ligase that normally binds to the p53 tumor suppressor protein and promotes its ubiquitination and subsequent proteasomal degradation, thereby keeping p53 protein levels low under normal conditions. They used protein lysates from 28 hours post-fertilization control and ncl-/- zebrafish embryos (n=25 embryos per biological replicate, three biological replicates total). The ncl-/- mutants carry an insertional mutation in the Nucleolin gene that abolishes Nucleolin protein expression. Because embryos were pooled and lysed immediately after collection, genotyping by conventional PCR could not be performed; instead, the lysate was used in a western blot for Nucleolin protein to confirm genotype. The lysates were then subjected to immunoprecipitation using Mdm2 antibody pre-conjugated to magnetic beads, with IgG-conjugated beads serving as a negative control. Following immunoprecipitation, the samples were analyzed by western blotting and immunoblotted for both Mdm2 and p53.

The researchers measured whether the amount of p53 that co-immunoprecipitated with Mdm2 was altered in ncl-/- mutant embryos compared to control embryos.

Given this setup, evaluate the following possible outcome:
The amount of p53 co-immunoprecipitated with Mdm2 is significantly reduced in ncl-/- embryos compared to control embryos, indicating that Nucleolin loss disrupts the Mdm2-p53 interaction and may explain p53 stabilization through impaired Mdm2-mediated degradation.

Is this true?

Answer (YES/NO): YES